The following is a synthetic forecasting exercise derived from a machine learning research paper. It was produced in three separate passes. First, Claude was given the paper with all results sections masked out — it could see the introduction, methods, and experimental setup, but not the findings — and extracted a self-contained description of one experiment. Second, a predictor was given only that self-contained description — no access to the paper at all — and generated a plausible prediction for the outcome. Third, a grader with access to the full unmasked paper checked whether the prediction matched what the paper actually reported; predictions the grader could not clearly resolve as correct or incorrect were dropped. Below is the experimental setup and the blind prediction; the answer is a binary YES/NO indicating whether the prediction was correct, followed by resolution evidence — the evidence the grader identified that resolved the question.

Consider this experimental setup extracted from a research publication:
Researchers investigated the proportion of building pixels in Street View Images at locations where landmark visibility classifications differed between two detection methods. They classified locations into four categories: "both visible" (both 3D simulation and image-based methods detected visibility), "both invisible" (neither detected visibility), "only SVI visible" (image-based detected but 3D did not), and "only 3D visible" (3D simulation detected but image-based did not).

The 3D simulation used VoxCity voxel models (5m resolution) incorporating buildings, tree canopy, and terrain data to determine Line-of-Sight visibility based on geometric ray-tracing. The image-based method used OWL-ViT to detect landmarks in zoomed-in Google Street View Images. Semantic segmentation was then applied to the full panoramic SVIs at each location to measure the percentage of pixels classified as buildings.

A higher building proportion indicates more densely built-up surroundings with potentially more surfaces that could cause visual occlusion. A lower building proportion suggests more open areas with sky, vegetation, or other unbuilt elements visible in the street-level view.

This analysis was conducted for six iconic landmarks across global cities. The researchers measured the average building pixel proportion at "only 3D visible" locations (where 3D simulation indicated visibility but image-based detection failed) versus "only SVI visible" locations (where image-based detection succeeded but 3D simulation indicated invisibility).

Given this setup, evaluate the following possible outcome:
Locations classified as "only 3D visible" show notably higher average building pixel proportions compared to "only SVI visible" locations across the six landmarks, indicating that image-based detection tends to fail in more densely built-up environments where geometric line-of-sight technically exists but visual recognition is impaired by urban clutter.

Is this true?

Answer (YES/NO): NO